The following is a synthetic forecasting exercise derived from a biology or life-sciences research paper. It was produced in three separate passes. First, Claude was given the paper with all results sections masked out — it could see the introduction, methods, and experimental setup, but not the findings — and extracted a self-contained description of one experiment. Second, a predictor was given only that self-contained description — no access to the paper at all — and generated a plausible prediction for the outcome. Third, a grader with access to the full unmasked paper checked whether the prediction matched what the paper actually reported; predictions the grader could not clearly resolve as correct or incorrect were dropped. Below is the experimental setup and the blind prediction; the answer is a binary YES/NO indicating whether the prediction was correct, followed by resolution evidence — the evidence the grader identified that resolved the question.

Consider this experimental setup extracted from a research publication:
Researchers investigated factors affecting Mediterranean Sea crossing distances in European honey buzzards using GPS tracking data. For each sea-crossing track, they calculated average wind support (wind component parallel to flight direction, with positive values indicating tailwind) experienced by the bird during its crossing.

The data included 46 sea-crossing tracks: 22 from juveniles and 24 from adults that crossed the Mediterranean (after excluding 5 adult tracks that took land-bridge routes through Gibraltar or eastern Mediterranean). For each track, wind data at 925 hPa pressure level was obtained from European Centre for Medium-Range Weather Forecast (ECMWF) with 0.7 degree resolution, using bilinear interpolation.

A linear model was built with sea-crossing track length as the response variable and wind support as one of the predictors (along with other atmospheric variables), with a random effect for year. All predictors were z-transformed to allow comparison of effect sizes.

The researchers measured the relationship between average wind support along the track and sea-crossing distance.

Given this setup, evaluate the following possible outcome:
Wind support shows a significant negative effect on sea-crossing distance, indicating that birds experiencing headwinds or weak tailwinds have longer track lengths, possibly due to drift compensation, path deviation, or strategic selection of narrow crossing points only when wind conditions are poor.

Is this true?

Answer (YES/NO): NO